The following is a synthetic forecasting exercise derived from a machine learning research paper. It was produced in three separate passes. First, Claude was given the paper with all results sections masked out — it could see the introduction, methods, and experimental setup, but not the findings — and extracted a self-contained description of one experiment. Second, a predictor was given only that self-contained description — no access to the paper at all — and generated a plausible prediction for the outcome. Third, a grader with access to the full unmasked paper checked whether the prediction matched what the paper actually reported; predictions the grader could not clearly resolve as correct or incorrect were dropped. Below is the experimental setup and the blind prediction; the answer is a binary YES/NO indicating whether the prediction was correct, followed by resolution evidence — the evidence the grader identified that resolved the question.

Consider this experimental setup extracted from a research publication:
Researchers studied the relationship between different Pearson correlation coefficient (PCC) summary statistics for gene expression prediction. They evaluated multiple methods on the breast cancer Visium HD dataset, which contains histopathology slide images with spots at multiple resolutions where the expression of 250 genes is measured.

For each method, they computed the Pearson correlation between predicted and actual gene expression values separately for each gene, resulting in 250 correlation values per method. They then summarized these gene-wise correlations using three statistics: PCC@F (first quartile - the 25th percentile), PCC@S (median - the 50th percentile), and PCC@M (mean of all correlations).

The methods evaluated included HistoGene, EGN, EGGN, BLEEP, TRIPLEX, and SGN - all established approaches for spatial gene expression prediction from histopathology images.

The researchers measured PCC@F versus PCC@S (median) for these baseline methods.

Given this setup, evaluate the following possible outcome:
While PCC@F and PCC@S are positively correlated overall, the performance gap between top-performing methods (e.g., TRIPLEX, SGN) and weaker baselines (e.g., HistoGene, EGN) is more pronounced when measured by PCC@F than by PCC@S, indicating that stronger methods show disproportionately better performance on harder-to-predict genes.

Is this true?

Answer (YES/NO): NO